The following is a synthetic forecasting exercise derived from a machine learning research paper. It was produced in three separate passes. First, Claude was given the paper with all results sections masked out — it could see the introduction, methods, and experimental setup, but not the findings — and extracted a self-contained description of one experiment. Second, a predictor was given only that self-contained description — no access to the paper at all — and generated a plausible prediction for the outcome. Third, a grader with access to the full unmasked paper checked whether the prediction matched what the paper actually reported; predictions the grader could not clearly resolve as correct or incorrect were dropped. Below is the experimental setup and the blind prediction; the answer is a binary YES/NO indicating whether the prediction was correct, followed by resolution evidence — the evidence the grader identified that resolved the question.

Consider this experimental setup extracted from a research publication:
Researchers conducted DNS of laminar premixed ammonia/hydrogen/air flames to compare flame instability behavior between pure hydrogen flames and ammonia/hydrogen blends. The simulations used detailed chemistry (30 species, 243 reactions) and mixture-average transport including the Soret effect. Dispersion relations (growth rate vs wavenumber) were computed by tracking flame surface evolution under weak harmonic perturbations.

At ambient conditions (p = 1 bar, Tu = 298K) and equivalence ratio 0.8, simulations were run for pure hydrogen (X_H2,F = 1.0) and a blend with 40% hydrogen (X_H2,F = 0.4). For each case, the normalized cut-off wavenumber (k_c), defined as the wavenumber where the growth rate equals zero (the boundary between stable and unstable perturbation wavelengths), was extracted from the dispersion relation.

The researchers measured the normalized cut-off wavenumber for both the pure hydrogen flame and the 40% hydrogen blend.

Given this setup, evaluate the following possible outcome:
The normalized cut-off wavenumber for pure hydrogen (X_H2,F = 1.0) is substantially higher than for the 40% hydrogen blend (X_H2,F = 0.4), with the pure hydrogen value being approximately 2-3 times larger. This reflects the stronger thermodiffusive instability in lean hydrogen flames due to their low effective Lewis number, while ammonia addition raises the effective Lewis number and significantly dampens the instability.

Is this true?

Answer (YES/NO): NO